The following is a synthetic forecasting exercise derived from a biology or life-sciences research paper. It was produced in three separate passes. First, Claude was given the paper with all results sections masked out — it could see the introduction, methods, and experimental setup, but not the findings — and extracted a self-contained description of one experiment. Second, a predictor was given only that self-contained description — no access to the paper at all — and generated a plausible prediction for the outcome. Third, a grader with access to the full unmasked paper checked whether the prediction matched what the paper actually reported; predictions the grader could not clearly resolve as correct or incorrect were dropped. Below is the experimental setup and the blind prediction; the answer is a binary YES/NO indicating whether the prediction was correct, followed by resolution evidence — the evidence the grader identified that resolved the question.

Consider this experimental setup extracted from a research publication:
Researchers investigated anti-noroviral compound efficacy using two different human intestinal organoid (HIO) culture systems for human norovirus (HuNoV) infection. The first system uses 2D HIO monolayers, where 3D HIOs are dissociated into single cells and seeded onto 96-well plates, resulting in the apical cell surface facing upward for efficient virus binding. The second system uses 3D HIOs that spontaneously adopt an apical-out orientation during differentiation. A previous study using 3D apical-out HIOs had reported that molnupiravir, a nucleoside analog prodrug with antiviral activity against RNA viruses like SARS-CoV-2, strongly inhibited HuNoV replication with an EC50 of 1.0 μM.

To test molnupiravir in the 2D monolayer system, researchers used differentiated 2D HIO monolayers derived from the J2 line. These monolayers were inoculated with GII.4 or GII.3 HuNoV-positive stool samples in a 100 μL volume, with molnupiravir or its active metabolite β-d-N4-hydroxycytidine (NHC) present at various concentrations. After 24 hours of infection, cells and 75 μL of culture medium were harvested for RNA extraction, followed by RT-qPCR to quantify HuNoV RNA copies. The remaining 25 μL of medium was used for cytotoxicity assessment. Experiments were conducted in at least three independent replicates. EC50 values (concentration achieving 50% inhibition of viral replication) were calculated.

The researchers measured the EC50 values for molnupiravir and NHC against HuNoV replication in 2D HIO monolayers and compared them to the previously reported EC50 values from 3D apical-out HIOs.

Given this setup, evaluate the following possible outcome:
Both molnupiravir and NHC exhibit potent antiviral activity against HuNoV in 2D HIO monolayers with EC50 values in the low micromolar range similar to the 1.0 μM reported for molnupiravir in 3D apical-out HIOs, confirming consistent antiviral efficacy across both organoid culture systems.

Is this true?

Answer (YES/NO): NO